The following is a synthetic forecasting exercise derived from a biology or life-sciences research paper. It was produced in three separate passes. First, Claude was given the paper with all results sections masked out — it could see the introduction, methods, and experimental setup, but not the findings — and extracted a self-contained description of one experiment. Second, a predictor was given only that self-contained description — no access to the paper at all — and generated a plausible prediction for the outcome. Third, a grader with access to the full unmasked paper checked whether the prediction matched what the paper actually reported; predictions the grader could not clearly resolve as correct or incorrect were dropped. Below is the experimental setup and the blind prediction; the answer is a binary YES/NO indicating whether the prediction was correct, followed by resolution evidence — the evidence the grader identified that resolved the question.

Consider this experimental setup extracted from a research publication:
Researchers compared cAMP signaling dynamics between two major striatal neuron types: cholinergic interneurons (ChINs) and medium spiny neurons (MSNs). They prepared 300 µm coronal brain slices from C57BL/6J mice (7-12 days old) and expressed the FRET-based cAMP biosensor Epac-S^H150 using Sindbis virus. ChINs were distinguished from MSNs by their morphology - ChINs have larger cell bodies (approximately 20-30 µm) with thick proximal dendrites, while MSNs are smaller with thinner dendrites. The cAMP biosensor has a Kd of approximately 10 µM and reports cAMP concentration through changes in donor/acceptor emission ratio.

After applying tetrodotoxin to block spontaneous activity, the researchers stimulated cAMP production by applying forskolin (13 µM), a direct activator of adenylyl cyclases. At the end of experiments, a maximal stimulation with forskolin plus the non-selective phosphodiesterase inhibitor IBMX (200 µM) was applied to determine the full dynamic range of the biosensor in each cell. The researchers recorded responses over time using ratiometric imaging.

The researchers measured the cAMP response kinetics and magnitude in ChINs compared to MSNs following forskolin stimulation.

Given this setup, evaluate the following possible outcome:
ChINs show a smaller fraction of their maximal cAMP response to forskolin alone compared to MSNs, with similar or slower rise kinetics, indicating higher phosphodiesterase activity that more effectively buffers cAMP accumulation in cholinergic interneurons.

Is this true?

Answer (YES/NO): YES